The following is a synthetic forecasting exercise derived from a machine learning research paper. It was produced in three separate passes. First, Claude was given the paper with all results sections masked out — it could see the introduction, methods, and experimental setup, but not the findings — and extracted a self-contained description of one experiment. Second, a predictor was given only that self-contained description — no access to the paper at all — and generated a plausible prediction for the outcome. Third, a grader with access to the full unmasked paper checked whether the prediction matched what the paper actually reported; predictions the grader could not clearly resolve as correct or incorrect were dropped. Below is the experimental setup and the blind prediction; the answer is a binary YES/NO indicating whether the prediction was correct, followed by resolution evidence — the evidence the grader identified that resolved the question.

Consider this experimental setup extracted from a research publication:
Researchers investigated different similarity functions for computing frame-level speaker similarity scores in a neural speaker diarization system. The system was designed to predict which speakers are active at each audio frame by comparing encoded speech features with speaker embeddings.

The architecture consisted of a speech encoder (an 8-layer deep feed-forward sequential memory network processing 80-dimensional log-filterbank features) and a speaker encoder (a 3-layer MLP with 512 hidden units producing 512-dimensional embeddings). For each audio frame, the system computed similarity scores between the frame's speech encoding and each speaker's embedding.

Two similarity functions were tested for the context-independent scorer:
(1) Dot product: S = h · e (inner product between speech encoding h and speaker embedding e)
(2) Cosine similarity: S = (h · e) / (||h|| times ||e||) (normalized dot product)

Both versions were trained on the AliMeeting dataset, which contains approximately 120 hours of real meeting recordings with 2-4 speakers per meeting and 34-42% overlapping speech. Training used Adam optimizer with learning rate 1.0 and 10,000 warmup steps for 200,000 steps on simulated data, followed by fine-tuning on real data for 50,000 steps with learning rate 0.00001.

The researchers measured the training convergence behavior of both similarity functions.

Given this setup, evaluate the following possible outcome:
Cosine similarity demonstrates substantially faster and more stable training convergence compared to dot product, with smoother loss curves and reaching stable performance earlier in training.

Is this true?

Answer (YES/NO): NO